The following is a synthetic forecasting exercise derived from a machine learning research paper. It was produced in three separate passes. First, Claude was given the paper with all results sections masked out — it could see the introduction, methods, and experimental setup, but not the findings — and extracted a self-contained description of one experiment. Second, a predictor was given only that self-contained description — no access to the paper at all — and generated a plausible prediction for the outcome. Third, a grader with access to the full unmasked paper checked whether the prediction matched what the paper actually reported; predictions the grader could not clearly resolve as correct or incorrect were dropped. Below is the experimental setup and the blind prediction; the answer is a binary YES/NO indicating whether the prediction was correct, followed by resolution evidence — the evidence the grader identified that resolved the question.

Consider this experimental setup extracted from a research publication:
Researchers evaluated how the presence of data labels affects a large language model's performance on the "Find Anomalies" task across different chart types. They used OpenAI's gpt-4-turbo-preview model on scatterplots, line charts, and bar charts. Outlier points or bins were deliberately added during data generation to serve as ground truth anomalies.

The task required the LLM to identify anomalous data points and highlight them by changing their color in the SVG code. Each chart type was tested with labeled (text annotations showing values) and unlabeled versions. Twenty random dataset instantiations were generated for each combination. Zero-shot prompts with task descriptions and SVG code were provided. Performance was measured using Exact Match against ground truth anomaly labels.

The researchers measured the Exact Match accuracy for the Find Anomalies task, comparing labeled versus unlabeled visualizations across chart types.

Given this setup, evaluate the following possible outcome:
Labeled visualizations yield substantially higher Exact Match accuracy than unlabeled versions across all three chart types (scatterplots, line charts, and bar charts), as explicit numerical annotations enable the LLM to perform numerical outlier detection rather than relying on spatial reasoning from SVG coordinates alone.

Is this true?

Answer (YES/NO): NO